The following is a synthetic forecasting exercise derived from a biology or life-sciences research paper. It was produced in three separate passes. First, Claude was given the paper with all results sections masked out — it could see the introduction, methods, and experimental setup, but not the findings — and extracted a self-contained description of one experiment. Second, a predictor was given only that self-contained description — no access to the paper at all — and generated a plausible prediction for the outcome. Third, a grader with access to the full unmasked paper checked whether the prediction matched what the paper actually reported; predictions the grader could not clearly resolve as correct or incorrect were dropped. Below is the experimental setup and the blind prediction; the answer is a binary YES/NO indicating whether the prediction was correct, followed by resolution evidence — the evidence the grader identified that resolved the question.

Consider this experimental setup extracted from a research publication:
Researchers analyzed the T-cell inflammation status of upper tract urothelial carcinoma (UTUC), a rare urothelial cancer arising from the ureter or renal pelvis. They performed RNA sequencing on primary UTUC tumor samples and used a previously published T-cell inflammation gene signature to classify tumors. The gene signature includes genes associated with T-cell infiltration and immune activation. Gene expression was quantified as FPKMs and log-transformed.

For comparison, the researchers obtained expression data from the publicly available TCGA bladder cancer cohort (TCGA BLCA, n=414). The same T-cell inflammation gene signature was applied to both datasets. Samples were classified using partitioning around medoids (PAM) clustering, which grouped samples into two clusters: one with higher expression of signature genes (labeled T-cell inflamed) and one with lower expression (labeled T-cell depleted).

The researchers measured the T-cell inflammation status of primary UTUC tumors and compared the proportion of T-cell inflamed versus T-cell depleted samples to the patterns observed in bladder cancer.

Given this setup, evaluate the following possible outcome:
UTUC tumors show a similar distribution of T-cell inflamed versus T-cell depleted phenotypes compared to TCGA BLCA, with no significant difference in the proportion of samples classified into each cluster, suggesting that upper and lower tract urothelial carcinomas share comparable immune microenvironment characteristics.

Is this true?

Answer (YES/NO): NO